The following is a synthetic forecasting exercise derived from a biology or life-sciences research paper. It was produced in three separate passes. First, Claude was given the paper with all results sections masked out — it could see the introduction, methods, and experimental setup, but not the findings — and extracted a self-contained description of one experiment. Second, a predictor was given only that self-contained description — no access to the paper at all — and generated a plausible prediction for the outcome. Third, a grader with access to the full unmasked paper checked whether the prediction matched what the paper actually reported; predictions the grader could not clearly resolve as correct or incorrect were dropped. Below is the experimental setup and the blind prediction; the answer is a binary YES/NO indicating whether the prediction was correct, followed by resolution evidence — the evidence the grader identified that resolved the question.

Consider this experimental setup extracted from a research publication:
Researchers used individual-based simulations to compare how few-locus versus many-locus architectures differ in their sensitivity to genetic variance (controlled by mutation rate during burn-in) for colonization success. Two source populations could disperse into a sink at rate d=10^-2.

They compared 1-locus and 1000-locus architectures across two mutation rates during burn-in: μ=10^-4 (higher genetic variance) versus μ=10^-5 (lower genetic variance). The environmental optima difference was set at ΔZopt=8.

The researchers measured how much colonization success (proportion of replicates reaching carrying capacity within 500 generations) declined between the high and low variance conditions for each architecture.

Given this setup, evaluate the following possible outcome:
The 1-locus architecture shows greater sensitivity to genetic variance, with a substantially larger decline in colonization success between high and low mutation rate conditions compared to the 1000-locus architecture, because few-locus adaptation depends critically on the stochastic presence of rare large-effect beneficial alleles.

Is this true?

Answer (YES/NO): NO